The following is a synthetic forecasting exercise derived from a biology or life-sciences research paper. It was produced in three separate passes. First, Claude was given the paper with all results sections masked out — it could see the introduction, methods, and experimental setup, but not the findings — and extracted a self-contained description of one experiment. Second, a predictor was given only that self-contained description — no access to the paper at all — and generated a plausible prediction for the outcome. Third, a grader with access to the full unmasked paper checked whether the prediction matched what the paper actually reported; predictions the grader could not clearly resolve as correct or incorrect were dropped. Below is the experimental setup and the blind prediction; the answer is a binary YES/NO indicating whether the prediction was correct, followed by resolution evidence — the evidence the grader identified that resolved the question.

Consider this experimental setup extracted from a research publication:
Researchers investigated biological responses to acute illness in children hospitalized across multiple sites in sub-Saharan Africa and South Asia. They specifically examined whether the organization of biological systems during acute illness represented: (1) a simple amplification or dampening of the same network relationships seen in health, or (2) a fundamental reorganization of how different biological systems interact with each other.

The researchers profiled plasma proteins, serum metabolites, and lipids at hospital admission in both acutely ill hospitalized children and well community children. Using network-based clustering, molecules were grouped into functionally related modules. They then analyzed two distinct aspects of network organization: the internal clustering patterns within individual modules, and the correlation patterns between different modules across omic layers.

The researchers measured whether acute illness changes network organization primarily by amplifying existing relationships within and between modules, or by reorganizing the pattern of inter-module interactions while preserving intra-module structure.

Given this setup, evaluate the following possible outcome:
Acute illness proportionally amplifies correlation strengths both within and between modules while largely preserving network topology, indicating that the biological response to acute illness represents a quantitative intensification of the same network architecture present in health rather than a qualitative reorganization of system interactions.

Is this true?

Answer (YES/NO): NO